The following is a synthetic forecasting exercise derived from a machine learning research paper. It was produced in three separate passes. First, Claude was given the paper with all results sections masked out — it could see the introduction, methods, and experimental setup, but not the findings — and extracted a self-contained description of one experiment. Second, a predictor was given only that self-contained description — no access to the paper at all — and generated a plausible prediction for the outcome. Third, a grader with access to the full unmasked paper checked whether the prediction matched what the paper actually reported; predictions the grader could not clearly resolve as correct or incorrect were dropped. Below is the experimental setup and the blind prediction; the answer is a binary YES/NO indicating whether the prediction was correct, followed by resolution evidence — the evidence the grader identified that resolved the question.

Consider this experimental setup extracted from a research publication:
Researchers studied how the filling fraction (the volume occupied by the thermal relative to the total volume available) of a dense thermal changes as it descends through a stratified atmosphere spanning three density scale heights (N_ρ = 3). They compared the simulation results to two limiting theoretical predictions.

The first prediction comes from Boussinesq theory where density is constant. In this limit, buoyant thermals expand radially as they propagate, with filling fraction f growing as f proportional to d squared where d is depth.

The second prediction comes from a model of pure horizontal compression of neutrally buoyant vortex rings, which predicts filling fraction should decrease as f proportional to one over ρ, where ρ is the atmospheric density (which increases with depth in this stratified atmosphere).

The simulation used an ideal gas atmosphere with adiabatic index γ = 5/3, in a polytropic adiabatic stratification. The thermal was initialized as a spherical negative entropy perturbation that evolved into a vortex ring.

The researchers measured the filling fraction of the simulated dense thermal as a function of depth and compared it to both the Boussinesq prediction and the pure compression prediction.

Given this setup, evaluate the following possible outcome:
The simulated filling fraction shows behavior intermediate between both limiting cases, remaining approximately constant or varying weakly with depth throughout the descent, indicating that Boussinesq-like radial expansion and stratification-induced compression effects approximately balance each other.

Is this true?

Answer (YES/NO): NO